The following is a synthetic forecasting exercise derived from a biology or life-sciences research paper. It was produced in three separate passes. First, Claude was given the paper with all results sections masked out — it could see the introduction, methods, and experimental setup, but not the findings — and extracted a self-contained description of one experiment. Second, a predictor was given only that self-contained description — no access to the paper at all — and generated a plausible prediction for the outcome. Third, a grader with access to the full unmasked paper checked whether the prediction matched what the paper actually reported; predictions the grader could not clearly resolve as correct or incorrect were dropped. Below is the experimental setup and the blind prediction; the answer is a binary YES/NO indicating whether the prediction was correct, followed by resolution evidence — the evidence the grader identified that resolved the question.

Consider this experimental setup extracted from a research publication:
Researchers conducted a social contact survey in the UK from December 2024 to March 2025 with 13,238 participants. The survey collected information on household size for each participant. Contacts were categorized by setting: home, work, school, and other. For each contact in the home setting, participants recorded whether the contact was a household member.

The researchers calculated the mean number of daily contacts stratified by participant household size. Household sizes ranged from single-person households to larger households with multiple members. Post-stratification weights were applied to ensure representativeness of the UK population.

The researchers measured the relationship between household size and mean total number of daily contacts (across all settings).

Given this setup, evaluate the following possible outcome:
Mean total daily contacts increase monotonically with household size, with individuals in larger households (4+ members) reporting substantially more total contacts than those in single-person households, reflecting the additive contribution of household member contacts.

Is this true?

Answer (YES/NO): NO